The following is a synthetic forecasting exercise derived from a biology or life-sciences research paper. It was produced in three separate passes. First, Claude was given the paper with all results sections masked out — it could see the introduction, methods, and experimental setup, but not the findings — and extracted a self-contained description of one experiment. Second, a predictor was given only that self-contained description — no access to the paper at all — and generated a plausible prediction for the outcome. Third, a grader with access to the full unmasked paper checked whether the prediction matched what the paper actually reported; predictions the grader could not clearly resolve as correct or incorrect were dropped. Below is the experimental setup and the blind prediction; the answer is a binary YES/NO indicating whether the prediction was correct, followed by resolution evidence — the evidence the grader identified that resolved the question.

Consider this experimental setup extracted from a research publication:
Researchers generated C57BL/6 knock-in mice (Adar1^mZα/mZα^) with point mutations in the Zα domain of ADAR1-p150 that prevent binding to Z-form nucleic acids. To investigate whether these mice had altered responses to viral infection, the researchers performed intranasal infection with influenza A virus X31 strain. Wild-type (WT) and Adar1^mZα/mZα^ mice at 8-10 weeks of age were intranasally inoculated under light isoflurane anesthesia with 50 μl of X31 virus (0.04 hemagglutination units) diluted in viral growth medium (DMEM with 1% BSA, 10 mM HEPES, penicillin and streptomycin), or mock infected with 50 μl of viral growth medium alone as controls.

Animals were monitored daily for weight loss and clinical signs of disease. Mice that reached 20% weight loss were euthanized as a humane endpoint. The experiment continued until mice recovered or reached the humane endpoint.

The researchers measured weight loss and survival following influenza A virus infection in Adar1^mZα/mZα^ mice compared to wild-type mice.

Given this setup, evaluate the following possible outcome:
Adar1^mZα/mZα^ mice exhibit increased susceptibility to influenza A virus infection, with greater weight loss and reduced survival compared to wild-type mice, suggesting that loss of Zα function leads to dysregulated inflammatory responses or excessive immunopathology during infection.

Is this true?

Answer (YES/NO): NO